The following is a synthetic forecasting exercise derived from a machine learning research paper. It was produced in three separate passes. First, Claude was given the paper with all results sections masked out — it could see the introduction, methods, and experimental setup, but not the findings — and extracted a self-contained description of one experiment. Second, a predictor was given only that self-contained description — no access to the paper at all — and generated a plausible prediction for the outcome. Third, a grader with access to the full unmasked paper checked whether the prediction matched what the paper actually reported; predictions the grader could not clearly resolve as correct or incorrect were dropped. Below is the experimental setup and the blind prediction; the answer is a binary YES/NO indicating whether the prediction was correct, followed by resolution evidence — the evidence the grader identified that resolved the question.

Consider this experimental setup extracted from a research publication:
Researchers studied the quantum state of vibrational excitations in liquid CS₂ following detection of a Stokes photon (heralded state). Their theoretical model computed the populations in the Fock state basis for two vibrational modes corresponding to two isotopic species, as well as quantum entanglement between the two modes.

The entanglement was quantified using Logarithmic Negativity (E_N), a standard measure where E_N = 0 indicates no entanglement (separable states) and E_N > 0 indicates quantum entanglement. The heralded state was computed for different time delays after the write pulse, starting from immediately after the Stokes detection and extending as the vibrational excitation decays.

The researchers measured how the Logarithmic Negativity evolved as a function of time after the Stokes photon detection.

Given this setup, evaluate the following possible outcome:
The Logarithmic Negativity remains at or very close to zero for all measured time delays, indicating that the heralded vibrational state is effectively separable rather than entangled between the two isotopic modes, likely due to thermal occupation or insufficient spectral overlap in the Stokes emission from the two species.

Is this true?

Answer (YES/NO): NO